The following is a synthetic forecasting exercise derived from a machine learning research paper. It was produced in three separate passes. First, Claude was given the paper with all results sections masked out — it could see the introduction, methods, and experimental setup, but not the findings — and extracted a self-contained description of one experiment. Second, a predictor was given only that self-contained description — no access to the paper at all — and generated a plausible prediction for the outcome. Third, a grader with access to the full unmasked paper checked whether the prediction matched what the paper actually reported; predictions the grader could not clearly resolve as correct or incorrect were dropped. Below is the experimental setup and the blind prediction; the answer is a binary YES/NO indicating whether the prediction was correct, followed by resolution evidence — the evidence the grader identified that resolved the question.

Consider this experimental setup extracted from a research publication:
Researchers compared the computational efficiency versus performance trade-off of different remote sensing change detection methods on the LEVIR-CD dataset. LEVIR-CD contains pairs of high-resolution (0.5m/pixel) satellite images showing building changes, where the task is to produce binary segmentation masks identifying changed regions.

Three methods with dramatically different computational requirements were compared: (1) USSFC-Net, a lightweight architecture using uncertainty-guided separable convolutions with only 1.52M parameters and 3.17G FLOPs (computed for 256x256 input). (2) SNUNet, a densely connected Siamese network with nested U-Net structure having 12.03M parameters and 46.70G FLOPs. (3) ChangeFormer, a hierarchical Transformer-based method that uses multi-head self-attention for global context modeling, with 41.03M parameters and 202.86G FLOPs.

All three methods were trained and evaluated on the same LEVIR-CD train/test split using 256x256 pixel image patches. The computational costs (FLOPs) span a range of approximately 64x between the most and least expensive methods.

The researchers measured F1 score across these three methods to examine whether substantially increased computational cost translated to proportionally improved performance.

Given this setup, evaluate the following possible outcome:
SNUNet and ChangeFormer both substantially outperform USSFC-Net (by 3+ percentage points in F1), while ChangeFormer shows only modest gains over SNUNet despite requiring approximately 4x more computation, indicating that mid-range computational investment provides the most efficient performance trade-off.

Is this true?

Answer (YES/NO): NO